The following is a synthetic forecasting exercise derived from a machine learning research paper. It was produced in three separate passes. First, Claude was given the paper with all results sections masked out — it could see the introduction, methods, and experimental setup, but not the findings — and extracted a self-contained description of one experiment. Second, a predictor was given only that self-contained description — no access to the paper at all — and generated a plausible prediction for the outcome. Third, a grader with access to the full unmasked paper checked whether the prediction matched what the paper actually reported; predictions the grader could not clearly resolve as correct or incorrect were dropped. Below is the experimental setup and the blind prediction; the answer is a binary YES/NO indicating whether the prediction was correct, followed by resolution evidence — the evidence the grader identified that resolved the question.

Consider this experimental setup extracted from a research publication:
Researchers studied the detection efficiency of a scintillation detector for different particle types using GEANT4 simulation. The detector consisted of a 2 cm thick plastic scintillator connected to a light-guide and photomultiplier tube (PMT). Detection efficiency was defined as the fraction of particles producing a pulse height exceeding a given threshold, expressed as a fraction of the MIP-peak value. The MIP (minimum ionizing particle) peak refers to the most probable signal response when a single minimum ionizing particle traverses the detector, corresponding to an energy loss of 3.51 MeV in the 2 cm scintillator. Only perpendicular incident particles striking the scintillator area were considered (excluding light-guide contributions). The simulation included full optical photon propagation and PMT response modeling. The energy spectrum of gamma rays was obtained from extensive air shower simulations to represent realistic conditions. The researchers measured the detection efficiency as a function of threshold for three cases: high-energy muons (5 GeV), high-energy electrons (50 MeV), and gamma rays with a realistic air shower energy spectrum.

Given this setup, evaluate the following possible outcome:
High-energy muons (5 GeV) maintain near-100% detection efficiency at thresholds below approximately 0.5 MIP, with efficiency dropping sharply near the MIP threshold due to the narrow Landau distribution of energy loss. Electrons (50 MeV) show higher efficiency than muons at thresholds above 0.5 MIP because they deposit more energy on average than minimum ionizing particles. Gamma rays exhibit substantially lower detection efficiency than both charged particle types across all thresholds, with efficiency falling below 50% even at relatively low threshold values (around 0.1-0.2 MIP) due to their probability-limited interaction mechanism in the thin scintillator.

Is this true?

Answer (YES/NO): NO